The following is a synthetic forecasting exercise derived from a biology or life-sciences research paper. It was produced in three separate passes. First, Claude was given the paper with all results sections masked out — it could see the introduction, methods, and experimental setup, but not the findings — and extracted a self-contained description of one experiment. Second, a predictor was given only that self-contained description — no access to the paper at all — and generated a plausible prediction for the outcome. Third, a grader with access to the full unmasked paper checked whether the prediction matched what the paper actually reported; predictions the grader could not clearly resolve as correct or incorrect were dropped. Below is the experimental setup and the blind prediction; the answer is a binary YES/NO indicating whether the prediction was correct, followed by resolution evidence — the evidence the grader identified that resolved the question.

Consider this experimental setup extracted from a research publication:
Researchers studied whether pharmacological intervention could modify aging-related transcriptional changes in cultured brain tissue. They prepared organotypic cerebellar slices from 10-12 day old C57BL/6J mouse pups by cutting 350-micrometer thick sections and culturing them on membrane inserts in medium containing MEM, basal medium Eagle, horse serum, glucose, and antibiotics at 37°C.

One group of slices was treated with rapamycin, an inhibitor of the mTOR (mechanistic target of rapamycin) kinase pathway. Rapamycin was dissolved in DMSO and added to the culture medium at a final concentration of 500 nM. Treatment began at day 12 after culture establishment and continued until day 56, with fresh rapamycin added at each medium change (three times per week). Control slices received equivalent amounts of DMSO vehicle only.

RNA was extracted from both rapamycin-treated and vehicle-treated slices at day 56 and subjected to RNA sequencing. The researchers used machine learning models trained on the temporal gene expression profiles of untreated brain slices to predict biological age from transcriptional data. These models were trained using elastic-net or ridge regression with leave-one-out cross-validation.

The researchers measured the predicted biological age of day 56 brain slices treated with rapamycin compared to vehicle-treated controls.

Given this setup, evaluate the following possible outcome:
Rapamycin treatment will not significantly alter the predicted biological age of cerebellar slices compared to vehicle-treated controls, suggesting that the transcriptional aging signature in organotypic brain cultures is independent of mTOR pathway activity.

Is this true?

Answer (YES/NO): NO